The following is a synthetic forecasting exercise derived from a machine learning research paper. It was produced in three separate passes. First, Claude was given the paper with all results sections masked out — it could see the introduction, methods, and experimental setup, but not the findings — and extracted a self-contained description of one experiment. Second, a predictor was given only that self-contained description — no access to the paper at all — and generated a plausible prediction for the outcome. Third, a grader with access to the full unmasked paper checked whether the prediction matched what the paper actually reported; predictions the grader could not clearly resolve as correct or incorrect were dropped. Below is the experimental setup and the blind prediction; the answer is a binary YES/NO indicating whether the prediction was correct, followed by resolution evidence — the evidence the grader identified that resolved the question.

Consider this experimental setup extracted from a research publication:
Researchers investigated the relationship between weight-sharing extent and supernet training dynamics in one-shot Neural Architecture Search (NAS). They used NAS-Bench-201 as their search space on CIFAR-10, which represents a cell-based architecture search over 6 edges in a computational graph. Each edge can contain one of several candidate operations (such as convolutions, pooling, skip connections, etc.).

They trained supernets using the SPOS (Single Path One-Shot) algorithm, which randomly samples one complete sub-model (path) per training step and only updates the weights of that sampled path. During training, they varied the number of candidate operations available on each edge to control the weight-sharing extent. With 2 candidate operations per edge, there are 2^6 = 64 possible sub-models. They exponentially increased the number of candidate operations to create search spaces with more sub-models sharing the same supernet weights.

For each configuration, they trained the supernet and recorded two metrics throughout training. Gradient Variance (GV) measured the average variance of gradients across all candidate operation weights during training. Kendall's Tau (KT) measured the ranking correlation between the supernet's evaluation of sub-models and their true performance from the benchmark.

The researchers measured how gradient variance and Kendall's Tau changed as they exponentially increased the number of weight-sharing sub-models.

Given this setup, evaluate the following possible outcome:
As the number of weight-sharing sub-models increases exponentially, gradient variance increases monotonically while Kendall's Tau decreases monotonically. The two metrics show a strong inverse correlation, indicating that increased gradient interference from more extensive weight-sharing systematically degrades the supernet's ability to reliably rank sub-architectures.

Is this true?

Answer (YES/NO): YES